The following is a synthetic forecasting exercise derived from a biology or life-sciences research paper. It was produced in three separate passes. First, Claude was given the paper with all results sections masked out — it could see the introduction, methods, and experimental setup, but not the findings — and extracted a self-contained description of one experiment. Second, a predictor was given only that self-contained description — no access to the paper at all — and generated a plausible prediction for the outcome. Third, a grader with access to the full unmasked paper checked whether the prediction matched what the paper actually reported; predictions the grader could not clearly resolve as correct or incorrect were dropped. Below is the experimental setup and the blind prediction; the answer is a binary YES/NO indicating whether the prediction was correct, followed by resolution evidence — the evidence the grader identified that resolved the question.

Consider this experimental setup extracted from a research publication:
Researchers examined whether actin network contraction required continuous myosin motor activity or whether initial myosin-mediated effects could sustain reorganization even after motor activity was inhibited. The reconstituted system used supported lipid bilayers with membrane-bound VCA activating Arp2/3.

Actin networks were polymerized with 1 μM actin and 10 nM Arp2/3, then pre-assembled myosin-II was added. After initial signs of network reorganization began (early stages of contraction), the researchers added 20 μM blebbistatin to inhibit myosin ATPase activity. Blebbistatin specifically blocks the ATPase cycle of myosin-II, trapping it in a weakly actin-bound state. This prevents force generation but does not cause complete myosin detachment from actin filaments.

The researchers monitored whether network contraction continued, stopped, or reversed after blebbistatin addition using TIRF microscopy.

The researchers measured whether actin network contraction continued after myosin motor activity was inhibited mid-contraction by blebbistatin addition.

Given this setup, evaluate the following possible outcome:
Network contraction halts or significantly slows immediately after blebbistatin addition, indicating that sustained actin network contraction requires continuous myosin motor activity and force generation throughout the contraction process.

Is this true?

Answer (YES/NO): YES